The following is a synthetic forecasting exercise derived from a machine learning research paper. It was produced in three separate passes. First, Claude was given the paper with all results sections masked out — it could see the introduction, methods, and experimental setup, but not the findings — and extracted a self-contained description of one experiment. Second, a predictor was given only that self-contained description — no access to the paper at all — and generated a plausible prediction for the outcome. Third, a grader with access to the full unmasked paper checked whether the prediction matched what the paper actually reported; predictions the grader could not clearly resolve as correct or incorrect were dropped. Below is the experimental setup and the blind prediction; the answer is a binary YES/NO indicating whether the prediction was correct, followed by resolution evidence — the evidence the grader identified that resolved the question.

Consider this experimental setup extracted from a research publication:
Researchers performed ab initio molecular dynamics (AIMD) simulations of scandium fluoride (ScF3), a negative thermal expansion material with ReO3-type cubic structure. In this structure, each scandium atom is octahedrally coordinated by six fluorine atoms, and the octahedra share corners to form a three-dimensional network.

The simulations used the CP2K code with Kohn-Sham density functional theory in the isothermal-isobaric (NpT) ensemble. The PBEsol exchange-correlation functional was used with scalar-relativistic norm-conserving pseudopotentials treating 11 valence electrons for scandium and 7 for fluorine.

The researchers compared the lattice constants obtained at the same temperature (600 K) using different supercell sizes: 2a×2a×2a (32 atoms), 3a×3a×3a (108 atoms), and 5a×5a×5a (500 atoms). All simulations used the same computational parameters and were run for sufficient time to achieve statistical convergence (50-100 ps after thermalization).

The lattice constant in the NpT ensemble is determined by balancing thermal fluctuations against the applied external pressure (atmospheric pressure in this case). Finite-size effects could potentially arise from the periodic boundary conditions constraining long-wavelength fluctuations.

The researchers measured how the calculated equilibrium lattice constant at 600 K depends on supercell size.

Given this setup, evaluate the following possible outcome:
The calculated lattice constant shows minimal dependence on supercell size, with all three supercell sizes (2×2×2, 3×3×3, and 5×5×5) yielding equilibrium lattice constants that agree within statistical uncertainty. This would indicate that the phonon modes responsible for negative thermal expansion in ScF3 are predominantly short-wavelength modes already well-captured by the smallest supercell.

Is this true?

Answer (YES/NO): NO